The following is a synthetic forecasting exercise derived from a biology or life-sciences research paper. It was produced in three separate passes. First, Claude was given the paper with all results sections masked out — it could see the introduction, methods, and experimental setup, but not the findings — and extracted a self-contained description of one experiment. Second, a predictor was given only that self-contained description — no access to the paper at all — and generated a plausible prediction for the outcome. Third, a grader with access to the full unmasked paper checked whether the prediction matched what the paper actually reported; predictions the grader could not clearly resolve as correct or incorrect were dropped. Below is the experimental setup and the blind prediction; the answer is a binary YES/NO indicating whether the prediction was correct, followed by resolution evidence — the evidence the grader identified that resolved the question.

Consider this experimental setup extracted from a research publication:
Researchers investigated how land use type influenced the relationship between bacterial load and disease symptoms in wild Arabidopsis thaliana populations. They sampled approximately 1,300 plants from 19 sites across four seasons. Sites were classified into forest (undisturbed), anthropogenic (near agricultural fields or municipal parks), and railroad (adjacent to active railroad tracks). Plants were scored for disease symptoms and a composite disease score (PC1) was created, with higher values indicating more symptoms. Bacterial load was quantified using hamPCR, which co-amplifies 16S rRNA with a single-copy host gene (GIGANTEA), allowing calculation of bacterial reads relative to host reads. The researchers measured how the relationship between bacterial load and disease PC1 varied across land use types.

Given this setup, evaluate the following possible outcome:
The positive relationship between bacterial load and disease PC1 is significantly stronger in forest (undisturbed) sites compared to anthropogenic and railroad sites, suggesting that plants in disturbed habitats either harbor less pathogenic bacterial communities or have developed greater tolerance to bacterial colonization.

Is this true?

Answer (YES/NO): NO